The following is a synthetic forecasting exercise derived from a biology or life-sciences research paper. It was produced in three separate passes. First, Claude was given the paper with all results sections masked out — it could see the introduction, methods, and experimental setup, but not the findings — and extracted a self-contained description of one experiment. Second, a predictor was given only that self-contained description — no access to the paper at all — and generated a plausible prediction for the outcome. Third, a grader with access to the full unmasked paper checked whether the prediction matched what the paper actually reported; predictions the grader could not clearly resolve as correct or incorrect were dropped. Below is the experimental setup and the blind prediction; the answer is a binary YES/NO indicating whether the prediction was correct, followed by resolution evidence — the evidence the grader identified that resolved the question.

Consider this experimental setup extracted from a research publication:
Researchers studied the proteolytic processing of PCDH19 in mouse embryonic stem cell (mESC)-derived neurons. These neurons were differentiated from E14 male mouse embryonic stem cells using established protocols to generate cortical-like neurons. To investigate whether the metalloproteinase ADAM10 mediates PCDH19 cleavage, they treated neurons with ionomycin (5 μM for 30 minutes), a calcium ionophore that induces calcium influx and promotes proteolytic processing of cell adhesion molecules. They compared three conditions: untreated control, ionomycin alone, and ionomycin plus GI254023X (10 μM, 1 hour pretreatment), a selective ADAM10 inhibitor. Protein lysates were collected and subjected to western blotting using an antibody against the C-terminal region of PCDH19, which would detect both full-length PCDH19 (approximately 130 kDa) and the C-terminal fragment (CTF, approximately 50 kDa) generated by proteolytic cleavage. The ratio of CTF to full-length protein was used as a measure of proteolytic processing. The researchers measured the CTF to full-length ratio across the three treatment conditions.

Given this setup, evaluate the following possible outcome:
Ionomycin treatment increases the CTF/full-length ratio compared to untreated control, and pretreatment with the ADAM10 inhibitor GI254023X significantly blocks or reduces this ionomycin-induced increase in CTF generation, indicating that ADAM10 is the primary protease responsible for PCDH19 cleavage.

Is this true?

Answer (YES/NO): NO